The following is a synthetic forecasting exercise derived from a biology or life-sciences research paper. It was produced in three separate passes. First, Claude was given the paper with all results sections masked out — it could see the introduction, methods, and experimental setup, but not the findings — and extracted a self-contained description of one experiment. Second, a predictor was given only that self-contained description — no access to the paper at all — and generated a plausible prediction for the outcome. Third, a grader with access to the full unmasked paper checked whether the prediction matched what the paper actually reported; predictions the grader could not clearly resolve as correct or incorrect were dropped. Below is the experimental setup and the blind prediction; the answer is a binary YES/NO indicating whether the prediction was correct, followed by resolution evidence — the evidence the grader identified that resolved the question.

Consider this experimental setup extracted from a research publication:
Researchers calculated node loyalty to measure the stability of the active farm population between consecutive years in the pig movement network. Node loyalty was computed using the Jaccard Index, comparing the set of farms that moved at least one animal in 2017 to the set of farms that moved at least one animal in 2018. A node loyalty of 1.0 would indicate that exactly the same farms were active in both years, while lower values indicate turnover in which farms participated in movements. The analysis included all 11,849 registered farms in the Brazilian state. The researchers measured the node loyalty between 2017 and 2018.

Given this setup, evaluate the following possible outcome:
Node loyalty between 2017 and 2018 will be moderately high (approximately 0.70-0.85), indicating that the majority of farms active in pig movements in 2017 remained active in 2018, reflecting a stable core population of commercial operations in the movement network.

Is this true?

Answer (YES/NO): NO